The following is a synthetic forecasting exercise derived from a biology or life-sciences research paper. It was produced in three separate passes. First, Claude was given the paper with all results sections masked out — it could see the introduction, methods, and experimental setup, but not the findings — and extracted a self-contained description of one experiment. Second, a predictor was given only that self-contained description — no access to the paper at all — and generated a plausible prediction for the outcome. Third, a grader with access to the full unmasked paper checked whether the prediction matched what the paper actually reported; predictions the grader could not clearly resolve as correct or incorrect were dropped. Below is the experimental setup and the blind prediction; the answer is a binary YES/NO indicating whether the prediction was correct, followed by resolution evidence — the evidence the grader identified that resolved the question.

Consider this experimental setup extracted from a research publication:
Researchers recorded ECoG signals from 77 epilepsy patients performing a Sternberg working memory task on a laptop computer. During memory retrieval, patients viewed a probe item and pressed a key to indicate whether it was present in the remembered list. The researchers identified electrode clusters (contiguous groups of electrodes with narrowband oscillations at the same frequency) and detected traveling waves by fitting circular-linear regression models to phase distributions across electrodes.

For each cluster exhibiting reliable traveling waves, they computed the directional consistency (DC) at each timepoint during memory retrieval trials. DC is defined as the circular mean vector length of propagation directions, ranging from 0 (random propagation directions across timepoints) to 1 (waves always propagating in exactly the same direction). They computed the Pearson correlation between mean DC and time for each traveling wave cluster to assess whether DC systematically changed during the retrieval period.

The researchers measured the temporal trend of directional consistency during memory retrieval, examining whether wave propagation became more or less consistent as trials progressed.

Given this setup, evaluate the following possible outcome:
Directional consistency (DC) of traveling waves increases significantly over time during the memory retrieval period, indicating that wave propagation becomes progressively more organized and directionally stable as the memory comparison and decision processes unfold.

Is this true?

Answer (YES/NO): NO